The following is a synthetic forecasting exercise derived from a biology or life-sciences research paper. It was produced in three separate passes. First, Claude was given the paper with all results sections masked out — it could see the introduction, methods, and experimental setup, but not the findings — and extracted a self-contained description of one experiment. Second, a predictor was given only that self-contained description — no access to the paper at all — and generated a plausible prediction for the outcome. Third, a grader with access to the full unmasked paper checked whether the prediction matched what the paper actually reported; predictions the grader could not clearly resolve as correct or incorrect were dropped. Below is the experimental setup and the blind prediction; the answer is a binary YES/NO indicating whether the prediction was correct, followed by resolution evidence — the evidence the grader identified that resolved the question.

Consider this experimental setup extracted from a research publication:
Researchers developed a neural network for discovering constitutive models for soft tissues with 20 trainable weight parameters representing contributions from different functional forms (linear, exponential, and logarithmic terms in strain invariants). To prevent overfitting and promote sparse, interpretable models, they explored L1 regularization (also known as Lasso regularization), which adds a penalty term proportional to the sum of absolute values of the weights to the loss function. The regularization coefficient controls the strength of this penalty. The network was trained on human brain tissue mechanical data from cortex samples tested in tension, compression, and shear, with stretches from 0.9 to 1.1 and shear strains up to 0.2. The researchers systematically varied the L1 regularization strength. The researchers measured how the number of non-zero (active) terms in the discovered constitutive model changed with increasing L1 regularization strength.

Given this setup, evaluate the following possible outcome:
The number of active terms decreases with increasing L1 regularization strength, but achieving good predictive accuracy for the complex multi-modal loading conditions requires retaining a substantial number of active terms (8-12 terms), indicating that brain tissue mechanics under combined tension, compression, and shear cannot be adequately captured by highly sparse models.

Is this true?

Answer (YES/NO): NO